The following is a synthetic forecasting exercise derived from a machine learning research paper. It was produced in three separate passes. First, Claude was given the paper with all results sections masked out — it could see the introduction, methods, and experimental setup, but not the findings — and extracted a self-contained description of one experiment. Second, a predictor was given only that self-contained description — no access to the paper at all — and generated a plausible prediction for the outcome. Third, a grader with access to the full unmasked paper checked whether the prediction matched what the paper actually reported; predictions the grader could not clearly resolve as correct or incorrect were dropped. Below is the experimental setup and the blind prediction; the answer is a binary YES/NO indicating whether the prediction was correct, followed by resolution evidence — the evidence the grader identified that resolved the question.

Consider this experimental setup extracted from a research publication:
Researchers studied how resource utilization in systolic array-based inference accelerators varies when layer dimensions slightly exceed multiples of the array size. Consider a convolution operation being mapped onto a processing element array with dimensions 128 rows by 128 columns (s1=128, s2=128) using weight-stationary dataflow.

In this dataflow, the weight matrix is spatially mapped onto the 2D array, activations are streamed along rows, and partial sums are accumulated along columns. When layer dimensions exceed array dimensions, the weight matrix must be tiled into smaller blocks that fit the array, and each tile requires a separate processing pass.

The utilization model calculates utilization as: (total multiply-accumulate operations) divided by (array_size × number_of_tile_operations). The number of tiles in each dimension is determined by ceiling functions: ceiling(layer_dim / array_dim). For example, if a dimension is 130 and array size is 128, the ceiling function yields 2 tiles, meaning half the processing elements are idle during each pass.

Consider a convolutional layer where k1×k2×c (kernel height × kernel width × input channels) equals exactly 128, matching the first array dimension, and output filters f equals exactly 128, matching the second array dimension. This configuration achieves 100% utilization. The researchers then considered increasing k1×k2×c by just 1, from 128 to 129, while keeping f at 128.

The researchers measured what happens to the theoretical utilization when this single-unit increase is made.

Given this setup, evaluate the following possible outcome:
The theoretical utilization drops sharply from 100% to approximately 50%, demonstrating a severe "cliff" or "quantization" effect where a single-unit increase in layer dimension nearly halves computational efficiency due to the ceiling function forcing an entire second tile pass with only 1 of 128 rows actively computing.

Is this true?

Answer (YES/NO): YES